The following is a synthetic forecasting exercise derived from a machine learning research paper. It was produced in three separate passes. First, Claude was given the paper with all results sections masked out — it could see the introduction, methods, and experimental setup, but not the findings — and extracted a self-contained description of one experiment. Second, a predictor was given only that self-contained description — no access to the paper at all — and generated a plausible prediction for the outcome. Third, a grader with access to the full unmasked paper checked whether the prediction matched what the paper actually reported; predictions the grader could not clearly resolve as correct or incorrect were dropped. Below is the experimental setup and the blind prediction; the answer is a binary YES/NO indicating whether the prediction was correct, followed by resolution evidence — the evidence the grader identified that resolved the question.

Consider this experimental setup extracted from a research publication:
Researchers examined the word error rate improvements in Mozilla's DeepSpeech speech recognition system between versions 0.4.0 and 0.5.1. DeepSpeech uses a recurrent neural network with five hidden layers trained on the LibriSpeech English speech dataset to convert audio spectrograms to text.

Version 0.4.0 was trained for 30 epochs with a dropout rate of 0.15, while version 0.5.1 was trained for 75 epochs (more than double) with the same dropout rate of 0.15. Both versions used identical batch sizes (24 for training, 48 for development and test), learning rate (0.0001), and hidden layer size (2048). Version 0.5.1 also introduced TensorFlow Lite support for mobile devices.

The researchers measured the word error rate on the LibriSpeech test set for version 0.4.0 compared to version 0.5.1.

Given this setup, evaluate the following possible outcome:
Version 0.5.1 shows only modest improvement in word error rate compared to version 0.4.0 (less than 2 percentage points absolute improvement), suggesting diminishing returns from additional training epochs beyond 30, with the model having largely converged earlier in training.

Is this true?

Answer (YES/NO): YES